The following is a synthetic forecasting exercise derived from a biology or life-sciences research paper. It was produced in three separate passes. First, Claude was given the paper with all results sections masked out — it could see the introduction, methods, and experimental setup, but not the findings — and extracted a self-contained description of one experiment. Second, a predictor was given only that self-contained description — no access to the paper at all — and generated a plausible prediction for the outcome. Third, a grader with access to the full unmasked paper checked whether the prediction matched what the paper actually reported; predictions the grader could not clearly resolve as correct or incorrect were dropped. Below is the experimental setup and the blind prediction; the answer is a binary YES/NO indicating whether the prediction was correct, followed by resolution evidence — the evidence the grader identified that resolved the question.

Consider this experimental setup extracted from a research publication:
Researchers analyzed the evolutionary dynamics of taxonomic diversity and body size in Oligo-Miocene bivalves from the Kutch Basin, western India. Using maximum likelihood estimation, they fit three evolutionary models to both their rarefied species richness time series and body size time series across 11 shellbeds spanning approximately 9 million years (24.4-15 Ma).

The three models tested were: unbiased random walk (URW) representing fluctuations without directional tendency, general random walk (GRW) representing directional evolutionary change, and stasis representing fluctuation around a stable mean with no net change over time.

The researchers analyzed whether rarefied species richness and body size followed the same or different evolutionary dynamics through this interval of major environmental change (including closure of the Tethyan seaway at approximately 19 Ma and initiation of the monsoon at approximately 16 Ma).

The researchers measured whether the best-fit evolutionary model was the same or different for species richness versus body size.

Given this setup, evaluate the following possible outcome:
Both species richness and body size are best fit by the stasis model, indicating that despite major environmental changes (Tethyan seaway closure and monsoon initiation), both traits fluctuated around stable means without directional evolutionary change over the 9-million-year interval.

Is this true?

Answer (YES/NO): YES